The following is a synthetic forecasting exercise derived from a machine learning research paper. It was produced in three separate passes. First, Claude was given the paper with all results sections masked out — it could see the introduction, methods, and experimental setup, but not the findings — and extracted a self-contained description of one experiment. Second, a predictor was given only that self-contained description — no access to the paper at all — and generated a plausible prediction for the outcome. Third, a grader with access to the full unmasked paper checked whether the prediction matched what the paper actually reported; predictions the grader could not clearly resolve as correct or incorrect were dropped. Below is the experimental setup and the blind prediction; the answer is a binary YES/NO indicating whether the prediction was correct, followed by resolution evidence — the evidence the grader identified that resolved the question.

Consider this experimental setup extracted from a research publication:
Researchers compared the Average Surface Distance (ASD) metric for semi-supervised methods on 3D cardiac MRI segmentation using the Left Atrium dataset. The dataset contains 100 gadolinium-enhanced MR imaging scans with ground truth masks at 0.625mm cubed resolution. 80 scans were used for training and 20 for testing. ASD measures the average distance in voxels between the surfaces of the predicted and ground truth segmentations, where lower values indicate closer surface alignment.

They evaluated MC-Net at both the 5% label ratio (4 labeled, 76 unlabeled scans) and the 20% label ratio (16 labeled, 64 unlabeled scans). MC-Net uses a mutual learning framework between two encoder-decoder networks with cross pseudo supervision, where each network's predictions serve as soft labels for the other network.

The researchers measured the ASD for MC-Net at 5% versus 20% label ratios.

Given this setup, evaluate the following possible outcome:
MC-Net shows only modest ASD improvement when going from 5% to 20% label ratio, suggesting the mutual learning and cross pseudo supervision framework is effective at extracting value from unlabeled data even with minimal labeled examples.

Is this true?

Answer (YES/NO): NO